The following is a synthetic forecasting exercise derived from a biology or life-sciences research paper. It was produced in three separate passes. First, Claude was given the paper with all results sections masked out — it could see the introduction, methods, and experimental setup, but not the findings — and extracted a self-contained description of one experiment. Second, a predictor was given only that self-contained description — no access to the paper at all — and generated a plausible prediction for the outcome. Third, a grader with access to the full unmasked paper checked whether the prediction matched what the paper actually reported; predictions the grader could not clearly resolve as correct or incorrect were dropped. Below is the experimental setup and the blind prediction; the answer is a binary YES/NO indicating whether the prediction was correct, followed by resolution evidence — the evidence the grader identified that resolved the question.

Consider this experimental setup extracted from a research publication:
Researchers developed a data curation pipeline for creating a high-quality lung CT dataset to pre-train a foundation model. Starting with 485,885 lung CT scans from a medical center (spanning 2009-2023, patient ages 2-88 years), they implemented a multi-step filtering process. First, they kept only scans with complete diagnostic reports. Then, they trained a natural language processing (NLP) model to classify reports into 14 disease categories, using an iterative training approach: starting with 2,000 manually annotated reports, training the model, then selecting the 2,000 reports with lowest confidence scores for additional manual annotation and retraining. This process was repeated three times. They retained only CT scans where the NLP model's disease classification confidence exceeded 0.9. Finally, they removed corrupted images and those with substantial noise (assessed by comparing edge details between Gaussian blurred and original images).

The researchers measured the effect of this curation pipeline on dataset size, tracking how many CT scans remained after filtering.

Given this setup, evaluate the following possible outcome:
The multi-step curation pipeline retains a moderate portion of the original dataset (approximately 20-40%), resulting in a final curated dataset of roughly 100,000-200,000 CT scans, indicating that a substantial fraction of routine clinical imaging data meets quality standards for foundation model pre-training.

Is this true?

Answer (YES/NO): YES